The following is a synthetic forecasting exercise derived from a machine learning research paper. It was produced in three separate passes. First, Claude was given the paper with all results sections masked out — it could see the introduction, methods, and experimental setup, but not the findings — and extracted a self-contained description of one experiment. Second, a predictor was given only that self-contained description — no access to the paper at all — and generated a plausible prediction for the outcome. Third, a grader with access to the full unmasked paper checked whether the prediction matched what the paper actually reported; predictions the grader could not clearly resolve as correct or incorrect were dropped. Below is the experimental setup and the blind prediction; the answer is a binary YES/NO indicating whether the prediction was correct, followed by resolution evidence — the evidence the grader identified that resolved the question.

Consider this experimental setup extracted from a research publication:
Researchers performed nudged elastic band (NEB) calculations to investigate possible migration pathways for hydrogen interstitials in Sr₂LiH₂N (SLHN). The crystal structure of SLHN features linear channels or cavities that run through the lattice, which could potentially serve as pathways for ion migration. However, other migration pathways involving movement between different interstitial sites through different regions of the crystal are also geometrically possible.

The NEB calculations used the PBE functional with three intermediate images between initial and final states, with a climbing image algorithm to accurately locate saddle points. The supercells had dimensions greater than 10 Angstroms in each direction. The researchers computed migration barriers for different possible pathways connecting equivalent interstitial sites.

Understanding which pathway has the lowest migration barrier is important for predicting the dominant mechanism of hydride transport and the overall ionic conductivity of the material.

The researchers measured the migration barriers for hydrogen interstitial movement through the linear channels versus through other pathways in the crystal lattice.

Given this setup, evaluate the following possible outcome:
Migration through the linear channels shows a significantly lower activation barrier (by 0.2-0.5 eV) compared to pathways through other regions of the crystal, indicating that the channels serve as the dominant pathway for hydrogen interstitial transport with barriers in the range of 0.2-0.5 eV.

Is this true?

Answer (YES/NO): NO